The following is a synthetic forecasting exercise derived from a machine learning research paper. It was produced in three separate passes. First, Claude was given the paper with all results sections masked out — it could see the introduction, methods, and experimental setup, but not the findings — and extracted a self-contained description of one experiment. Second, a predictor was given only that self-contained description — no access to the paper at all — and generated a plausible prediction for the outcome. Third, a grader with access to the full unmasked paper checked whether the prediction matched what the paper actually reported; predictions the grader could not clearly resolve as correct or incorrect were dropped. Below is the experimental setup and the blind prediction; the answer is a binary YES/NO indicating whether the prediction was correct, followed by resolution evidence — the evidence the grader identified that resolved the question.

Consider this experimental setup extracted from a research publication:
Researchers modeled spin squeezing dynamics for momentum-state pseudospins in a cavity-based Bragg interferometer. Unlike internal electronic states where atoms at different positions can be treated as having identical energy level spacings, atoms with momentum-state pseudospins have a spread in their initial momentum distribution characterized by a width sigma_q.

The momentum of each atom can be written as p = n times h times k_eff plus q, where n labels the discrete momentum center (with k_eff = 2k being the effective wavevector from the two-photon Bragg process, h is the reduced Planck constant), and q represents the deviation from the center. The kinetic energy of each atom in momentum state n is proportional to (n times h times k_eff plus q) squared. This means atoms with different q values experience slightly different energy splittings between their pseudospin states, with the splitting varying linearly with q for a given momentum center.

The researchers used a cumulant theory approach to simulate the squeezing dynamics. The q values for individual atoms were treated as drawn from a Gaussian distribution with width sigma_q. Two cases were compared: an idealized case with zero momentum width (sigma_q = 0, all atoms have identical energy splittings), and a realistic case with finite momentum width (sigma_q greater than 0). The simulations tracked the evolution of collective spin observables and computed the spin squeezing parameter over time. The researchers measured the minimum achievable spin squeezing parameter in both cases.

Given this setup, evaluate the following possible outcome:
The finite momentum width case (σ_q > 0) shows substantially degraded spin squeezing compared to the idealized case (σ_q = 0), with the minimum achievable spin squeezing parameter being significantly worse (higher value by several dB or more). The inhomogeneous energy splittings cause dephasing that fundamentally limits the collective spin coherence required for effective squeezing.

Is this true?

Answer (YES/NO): NO